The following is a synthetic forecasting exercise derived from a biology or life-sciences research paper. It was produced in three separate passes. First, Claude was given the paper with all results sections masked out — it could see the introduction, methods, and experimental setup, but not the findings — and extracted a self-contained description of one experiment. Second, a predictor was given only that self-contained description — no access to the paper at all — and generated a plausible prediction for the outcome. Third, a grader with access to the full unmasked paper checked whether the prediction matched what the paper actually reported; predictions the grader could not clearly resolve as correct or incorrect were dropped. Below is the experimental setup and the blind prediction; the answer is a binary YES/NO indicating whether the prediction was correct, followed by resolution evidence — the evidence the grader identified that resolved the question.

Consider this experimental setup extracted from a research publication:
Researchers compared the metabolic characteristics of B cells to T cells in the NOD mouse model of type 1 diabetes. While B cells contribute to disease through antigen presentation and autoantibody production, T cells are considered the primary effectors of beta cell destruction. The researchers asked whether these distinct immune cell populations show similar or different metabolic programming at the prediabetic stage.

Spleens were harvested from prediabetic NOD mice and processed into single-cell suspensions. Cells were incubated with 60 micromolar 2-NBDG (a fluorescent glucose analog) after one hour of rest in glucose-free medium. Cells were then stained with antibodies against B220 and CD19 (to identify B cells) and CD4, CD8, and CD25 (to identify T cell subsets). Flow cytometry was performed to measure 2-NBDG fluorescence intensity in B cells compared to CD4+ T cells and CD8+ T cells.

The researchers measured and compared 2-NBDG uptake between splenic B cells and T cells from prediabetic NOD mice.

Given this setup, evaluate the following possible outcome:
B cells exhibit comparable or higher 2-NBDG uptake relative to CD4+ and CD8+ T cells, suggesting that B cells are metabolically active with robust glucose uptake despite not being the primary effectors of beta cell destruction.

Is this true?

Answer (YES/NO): NO